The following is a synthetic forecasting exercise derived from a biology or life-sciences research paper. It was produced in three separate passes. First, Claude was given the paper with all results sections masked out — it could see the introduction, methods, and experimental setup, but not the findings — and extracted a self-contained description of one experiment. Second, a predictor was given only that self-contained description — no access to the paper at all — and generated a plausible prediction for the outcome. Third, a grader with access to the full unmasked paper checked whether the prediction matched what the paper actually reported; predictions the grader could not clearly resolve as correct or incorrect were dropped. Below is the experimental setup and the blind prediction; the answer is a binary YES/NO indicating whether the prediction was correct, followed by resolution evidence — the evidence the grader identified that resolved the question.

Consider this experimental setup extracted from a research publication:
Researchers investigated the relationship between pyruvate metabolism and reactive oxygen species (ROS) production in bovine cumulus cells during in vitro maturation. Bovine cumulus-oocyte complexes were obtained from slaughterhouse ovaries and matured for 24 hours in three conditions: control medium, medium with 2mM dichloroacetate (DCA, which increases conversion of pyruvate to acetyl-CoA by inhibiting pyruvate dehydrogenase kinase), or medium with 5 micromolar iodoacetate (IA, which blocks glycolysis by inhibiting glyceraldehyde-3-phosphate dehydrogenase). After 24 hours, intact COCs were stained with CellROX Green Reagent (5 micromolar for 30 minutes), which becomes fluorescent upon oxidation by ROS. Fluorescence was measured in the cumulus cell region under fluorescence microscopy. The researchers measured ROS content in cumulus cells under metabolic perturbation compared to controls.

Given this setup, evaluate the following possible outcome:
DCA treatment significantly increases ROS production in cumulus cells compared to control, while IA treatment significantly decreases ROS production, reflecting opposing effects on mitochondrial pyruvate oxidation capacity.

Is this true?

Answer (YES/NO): NO